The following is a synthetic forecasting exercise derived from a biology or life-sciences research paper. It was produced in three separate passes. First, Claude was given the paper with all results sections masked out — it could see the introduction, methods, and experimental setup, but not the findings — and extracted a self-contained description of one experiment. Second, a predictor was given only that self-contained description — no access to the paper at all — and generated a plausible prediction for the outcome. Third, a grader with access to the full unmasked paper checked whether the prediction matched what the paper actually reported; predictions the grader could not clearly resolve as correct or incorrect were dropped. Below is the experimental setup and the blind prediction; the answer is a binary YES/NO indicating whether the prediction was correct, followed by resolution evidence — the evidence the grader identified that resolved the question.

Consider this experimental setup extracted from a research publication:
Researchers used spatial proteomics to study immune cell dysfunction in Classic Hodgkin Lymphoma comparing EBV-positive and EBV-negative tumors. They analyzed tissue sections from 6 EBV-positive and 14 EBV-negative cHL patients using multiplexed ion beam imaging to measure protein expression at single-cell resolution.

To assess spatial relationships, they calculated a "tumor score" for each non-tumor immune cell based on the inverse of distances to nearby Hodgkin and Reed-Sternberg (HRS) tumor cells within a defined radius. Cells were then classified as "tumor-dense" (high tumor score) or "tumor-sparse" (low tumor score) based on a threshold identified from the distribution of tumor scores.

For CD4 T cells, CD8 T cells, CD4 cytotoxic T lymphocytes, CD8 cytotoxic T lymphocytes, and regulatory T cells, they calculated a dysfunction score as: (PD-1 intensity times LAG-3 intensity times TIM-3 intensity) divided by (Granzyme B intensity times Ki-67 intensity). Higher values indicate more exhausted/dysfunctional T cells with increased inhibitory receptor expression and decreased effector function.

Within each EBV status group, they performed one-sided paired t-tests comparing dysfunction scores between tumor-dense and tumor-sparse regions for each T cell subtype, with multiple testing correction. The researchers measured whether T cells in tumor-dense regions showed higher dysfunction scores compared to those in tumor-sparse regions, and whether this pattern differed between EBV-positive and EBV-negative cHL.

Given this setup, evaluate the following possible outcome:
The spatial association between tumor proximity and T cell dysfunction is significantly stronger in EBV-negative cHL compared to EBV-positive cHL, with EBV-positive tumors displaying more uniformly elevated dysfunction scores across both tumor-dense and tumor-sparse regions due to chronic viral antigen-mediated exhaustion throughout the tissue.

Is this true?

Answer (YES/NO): NO